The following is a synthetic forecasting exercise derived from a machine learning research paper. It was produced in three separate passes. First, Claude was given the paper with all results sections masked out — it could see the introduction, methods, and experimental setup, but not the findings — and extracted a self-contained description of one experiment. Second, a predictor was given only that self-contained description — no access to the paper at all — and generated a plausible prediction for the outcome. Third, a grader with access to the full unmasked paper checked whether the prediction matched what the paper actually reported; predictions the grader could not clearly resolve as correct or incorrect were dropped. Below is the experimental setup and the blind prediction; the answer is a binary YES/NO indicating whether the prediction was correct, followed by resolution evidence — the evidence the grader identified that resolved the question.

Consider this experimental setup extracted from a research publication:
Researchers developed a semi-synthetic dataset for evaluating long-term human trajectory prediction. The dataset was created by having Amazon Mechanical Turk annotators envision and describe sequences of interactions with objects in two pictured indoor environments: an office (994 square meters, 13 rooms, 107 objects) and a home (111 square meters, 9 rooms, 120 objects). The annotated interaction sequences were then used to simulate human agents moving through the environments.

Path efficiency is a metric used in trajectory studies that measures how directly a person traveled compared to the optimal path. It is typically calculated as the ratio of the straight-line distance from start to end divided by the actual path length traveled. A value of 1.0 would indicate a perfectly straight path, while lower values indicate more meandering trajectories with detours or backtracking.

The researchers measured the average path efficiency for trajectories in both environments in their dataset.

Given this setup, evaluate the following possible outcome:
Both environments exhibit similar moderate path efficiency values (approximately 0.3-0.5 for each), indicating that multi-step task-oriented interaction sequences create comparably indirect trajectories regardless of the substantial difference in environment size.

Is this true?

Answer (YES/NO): NO